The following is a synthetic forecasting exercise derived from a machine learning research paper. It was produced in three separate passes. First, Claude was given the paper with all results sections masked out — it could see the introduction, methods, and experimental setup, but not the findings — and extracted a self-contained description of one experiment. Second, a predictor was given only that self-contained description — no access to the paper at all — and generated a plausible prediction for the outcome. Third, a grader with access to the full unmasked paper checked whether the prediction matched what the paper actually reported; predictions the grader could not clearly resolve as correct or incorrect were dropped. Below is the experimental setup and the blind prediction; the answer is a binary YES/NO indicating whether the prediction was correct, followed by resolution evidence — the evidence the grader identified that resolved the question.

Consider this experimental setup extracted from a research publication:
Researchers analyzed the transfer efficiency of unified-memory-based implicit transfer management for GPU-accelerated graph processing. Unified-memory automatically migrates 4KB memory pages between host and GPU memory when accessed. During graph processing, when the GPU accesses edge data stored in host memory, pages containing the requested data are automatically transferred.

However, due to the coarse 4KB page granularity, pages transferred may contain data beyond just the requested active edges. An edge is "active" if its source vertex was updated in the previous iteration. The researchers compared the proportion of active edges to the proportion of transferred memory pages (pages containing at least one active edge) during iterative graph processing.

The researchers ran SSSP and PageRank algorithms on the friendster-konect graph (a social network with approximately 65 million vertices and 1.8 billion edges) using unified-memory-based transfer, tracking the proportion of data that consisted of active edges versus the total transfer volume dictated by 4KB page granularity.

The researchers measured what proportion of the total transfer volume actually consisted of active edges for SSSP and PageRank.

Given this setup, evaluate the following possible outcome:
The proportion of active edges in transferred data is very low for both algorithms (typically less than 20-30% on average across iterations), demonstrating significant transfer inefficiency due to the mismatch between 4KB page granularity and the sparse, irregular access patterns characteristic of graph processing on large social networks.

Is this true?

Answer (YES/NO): NO